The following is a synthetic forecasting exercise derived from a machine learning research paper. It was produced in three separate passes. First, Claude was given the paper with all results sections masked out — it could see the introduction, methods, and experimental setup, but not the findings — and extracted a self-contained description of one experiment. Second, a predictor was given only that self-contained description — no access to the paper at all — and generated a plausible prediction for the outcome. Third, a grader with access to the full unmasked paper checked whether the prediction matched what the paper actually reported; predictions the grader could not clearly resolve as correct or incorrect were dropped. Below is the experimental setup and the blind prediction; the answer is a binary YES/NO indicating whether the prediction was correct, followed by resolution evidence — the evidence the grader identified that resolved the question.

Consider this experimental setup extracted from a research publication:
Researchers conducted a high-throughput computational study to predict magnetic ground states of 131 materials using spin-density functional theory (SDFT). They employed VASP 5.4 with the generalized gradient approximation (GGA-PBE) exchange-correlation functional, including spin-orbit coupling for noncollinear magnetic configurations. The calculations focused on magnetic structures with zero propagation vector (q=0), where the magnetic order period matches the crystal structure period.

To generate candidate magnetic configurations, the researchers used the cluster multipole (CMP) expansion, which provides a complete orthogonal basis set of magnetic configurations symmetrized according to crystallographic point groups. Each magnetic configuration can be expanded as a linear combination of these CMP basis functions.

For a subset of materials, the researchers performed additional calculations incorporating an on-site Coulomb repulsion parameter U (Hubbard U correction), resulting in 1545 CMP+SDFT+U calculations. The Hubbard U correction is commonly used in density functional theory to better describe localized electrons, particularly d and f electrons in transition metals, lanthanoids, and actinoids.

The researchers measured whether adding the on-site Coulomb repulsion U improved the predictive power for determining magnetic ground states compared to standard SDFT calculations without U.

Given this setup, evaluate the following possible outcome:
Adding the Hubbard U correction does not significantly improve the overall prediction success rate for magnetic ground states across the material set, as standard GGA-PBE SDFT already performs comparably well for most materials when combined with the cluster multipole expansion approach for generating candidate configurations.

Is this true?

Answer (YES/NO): YES